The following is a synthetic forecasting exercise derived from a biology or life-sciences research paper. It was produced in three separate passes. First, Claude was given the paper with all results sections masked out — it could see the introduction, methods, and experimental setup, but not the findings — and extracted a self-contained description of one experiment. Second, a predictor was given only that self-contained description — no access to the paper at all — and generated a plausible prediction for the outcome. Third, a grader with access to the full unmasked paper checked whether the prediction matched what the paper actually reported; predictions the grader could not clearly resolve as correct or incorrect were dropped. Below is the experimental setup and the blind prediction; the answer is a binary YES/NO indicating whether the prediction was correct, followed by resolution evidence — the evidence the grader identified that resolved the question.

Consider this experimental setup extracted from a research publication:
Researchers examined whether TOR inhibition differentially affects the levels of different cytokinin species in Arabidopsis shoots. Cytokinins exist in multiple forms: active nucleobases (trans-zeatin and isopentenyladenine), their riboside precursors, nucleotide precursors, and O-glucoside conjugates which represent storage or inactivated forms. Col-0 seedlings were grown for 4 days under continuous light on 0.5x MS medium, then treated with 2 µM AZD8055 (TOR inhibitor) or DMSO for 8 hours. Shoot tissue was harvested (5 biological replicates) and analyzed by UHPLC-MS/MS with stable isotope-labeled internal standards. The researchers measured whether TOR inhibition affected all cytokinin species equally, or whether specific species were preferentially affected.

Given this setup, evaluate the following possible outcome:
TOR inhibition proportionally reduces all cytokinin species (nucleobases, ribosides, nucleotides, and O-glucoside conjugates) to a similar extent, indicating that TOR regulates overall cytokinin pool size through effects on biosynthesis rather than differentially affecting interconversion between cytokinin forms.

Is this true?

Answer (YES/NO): NO